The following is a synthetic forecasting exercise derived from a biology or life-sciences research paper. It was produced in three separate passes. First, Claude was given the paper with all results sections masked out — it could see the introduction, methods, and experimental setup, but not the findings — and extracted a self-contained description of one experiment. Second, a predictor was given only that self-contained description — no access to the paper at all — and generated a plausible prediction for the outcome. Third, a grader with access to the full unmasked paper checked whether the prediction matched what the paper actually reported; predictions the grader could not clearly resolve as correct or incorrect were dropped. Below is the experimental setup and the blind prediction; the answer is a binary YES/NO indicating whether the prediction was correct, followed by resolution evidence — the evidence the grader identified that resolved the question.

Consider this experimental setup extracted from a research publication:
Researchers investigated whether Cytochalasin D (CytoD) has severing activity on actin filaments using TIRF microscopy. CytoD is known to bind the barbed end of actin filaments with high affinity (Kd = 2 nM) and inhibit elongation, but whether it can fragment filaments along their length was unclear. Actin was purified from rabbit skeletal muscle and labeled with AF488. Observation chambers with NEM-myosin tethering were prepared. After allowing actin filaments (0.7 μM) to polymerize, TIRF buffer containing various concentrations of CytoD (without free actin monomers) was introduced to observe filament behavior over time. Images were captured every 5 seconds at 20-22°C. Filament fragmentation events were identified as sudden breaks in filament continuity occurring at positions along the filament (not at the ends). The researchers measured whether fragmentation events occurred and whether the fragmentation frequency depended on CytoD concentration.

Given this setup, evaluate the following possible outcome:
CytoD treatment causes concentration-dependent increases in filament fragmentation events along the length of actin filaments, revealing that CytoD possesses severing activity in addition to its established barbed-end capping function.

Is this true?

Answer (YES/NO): YES